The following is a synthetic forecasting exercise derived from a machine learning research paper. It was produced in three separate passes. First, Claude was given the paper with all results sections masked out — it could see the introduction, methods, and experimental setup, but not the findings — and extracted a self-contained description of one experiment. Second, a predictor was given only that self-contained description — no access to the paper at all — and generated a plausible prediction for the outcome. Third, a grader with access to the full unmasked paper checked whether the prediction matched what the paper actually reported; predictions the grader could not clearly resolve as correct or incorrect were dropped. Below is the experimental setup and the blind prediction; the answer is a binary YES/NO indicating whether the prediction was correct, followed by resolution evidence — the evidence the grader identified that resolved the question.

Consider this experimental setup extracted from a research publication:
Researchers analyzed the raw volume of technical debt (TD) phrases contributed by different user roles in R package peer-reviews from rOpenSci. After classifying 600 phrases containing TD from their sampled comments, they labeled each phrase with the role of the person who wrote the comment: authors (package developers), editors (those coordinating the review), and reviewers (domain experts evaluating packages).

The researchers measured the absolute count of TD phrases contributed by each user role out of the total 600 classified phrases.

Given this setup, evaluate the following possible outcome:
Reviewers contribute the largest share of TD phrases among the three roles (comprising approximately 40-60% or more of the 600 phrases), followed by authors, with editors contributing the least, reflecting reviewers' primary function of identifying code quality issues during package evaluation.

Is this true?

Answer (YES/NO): NO